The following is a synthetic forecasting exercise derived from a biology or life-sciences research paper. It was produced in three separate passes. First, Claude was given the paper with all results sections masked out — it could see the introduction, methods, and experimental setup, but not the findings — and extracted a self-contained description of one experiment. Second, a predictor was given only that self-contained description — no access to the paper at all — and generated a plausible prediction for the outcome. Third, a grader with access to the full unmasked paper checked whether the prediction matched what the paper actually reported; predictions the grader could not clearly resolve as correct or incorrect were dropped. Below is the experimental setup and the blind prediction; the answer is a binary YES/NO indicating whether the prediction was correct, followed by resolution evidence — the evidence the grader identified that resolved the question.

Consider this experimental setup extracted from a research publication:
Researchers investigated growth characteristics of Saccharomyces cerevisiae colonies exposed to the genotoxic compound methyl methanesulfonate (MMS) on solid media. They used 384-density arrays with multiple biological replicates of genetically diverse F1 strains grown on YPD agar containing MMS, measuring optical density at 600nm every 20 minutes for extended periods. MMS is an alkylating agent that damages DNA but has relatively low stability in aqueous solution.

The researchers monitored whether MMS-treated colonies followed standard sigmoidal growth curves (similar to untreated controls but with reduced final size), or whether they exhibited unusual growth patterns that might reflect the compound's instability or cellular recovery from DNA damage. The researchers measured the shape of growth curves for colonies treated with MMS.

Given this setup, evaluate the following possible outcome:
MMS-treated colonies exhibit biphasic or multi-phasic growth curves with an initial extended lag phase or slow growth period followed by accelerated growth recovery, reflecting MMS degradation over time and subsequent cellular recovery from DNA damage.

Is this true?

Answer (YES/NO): NO